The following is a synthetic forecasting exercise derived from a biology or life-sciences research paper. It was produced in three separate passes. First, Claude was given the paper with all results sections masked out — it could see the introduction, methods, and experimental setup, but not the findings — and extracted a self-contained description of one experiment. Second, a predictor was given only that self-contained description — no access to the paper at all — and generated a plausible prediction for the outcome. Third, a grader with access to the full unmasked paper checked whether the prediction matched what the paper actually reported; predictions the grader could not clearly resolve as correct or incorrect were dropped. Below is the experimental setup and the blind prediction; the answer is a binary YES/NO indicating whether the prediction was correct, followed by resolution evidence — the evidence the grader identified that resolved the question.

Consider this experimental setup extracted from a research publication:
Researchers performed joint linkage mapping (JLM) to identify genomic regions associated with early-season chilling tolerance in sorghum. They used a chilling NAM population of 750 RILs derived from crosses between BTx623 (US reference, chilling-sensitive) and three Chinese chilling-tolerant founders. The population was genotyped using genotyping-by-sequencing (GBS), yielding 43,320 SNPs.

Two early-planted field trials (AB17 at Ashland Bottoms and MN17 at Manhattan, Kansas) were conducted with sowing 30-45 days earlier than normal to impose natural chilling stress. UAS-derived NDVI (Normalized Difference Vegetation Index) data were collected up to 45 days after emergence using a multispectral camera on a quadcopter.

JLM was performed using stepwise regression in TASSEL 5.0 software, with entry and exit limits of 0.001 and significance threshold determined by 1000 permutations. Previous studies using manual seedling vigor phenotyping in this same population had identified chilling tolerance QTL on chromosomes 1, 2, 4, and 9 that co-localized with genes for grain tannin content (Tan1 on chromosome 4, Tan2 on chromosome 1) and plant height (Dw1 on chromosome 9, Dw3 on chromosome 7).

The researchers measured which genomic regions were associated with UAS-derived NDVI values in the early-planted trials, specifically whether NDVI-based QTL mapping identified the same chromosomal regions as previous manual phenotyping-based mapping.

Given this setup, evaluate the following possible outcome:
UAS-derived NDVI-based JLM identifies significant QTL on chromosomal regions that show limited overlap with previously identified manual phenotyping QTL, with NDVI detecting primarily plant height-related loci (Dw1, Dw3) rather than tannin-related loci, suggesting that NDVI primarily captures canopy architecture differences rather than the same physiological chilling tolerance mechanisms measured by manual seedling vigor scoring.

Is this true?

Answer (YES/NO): NO